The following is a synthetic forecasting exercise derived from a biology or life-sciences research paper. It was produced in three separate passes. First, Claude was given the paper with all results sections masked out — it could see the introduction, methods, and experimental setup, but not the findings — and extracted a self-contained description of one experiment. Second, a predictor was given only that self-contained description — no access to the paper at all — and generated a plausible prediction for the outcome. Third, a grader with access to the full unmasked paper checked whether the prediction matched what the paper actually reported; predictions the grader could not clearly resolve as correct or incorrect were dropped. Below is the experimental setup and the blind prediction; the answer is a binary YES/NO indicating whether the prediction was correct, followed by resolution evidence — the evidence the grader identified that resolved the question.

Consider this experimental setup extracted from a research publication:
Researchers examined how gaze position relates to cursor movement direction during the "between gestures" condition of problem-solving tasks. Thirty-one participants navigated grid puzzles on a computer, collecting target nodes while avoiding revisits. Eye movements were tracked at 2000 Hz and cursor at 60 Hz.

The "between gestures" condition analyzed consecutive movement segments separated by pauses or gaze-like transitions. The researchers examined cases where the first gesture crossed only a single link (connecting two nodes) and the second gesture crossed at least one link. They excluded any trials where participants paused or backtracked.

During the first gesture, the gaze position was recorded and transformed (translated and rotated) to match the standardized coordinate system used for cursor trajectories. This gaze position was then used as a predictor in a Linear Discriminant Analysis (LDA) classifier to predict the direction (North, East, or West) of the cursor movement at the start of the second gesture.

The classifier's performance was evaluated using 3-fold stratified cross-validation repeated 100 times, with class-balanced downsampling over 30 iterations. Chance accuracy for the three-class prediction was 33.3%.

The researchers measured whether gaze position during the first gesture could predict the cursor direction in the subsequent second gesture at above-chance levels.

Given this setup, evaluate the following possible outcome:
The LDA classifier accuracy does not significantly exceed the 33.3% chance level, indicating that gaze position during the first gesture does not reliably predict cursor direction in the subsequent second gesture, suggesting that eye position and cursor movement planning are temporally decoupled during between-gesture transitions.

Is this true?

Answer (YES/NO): NO